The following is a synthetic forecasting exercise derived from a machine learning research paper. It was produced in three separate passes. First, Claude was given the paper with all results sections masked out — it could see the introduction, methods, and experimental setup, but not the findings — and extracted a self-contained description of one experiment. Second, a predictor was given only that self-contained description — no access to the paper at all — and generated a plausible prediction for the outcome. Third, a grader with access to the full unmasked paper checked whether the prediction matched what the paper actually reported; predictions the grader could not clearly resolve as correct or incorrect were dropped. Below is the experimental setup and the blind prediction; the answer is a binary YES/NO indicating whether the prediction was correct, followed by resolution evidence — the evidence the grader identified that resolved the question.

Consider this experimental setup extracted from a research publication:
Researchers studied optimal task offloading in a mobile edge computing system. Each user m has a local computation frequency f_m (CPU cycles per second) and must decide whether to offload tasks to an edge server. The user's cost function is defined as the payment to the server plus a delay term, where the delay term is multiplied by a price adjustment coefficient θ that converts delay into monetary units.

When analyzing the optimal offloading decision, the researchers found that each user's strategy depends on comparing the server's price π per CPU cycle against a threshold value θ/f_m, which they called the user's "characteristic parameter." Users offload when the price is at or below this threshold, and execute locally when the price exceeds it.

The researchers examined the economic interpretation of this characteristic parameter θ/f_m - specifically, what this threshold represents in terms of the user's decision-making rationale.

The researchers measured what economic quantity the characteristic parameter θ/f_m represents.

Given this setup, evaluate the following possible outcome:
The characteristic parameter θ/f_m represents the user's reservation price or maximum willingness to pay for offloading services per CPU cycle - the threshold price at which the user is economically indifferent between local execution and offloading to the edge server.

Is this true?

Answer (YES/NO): NO